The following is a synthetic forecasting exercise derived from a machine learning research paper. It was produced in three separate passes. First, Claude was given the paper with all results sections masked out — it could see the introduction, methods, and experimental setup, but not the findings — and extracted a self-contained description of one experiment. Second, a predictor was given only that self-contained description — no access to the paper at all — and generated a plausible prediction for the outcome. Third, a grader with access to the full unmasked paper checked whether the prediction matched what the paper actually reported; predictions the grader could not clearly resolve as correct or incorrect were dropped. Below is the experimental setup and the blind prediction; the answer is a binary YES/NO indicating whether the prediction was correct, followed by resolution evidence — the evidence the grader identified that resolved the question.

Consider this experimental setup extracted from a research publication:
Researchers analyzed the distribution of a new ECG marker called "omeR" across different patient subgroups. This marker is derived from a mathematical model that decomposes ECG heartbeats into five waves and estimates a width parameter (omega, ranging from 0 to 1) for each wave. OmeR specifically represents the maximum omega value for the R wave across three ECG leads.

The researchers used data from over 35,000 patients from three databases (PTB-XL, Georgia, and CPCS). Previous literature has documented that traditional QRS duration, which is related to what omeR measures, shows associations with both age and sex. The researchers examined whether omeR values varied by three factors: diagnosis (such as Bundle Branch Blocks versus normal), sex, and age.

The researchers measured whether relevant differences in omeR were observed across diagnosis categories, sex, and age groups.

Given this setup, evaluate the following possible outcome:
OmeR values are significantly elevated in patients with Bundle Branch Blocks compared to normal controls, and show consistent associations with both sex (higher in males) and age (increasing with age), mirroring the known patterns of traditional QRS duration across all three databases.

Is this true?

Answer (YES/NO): NO